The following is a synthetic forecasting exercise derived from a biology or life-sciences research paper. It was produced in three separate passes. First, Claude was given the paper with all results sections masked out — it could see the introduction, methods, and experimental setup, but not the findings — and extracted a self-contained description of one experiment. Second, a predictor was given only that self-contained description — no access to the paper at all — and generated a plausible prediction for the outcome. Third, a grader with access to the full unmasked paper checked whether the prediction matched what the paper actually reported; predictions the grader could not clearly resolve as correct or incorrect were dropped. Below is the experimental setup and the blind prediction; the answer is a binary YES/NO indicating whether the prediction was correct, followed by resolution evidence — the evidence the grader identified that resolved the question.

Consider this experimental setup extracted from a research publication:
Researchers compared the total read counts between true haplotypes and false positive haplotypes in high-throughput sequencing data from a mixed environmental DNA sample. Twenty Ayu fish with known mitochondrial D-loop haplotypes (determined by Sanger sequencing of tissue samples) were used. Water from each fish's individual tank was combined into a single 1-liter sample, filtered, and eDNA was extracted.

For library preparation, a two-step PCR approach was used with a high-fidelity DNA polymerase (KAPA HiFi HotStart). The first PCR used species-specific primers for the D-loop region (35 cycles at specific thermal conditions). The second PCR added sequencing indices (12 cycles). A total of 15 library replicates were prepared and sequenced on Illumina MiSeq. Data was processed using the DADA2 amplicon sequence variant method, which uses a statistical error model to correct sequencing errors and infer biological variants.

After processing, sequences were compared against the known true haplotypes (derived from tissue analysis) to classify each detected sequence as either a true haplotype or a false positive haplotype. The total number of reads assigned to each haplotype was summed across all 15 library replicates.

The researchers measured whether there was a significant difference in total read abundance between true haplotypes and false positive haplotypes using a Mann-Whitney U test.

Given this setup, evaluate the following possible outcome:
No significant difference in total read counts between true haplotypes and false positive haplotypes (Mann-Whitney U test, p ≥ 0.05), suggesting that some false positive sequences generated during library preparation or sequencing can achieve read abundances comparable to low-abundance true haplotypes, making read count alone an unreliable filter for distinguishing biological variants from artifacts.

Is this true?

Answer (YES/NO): NO